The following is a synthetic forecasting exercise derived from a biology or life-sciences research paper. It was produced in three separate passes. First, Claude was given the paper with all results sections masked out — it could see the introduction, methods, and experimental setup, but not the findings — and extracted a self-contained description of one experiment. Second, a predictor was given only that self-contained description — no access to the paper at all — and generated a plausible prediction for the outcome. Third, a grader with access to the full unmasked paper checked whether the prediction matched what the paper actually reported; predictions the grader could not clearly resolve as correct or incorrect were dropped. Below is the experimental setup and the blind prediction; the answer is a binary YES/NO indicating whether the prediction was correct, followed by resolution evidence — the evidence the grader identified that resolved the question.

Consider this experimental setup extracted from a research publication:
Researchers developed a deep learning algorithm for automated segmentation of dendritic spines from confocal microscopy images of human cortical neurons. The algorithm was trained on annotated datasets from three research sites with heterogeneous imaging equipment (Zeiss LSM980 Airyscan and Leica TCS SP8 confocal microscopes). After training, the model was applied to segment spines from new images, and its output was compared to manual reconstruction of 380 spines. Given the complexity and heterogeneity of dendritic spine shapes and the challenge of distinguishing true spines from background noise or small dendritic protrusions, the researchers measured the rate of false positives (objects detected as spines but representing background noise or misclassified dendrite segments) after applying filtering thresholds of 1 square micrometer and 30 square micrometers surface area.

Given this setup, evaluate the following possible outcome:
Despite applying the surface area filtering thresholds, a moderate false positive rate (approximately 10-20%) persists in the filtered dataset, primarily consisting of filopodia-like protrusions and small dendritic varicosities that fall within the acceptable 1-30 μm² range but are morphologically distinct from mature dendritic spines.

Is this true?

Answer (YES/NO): NO